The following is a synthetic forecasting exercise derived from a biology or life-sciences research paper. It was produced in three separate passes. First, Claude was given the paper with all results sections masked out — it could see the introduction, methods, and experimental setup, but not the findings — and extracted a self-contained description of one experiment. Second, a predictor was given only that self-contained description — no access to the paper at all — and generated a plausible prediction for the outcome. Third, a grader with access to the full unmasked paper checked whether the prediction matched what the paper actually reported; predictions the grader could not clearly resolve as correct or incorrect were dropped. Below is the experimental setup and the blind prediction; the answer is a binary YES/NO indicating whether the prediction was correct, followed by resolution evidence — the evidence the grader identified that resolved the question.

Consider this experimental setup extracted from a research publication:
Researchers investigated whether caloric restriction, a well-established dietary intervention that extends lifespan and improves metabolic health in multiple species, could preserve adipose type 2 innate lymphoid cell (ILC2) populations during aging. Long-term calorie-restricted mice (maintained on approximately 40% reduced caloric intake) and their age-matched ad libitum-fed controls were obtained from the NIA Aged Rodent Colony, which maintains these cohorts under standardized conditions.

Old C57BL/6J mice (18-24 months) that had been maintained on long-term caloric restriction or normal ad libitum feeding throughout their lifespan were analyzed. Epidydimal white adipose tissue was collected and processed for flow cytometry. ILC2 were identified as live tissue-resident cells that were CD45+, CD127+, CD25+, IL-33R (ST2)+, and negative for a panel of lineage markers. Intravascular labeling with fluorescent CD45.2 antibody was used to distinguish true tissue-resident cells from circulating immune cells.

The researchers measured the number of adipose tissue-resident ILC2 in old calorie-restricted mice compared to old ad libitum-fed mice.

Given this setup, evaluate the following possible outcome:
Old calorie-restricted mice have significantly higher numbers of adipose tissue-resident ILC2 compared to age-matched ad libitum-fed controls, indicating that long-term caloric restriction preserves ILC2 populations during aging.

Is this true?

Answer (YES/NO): NO